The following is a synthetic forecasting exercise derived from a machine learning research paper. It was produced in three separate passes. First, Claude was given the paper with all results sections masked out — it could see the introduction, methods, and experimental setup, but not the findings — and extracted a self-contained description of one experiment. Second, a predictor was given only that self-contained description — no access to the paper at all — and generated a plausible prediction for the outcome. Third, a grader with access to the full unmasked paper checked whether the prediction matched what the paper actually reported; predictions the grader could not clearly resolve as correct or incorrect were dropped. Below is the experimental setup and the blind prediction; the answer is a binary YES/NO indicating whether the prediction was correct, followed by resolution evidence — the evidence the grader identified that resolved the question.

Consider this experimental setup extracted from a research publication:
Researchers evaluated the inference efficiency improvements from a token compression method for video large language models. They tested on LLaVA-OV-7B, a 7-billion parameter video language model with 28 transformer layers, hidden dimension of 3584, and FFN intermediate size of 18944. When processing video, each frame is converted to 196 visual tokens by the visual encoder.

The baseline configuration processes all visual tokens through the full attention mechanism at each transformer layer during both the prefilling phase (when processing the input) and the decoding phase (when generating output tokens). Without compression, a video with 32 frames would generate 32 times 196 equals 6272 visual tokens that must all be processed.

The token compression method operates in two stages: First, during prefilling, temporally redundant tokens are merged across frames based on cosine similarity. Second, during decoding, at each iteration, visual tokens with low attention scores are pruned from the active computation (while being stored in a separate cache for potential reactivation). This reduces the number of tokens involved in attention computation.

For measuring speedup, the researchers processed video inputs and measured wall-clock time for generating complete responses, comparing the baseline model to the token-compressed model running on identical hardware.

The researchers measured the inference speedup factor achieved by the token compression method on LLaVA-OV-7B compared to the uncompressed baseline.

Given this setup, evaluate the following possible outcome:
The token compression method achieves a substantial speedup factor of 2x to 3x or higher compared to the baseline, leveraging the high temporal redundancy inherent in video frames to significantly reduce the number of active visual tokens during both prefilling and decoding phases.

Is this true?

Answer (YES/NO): NO